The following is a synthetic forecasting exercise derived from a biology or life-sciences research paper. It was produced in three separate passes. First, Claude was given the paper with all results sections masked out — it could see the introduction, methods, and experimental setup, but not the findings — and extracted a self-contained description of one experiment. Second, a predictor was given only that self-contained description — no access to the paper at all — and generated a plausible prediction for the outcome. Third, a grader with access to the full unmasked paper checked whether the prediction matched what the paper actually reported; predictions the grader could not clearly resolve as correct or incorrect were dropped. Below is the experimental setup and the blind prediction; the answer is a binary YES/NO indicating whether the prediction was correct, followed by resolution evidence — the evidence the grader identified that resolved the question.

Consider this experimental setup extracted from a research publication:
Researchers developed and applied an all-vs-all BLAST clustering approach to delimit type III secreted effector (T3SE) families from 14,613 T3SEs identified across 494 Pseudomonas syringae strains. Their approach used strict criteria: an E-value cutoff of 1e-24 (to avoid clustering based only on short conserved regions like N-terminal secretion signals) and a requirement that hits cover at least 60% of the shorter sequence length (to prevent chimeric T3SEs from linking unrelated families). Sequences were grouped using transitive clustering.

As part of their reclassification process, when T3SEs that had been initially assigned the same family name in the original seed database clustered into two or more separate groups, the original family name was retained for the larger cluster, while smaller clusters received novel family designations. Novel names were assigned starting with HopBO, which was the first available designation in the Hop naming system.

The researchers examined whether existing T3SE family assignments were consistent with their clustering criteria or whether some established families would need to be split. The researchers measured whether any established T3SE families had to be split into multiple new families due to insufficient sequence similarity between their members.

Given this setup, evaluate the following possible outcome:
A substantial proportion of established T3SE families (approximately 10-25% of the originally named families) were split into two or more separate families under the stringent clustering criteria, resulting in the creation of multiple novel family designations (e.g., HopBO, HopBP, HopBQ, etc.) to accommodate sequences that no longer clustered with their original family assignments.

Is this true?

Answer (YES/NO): NO